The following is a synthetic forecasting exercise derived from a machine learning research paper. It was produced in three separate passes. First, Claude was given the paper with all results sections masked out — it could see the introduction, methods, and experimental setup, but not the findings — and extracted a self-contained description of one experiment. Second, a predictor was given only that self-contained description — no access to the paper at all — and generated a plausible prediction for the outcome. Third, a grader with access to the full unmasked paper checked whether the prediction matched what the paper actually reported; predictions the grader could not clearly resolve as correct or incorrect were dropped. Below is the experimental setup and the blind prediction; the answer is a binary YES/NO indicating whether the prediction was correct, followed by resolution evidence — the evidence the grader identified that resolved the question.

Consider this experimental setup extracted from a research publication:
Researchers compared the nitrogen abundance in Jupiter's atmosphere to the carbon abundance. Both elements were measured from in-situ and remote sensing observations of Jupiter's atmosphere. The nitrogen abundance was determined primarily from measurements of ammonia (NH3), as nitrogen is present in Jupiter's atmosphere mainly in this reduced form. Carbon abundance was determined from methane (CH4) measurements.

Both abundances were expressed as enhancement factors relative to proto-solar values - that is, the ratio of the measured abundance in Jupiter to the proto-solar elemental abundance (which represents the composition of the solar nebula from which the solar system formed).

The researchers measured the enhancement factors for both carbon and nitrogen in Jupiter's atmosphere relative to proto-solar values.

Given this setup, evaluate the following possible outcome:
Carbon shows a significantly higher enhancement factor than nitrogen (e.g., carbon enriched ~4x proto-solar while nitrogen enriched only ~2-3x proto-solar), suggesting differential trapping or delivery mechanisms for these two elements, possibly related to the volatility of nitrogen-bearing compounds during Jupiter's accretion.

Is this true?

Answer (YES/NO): NO